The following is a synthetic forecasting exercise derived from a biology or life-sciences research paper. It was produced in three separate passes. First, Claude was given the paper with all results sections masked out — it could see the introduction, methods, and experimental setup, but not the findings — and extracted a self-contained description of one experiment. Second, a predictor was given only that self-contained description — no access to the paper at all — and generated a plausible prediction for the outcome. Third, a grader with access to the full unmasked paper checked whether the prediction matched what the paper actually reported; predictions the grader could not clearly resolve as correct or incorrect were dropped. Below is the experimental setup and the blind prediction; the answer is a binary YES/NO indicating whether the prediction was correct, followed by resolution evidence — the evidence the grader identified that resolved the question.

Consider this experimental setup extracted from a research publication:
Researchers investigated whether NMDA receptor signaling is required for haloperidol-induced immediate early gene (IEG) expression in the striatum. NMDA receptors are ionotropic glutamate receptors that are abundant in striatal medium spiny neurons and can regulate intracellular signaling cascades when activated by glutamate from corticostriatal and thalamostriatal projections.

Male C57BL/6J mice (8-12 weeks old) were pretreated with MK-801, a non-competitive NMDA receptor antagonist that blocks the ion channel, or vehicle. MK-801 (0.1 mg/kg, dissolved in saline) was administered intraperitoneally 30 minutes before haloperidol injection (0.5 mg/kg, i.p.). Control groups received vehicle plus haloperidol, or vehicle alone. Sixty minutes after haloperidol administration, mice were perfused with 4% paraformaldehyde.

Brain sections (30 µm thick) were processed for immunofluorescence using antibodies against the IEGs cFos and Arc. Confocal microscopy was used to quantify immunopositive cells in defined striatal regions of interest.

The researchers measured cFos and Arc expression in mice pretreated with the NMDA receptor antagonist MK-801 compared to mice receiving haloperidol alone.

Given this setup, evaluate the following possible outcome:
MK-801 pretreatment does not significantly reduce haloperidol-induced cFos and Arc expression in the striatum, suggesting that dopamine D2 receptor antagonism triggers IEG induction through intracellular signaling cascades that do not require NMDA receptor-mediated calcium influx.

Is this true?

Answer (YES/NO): NO